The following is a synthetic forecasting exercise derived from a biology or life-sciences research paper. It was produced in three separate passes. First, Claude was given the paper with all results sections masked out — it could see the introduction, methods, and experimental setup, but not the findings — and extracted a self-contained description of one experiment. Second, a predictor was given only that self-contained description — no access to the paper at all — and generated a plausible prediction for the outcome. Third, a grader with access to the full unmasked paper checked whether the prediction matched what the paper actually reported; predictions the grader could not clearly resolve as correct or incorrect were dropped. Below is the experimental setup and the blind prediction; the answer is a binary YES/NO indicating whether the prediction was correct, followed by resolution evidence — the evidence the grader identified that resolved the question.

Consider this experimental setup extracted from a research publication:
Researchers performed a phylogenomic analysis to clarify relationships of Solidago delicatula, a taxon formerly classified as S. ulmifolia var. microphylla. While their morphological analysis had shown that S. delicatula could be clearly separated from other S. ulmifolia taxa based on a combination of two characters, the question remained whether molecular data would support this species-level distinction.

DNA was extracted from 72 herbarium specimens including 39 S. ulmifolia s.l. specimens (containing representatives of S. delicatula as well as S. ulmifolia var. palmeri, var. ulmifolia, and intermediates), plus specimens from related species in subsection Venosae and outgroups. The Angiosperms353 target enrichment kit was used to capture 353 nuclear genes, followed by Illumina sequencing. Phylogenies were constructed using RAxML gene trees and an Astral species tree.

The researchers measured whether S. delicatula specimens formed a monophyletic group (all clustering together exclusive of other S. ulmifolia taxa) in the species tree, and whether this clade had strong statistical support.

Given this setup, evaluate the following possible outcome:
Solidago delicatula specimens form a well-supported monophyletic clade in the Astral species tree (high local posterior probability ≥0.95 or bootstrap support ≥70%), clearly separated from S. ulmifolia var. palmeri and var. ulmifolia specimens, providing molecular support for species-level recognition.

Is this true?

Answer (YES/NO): NO